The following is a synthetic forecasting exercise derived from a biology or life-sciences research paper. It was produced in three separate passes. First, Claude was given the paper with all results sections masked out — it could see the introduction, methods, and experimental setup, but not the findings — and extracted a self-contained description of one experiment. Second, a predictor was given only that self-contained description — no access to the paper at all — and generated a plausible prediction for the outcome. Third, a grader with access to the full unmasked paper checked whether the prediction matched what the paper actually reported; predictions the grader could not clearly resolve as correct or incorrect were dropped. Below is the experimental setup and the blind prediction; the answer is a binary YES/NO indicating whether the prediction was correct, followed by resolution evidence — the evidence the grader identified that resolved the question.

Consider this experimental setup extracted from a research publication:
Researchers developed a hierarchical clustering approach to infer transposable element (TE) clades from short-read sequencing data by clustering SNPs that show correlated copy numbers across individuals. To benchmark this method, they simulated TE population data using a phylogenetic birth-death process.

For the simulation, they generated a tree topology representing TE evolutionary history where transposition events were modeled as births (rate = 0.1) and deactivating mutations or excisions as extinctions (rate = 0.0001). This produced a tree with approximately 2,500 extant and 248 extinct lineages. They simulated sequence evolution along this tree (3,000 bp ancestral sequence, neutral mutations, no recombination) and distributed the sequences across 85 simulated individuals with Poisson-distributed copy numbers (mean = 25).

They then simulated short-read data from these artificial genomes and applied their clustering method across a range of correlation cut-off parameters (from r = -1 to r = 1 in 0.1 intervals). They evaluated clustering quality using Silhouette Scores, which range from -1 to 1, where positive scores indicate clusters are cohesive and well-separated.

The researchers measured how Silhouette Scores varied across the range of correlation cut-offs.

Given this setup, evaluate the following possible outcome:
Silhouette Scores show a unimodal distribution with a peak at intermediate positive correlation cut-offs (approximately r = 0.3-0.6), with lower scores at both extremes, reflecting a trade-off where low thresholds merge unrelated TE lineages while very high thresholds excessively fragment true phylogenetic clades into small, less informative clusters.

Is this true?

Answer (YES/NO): NO